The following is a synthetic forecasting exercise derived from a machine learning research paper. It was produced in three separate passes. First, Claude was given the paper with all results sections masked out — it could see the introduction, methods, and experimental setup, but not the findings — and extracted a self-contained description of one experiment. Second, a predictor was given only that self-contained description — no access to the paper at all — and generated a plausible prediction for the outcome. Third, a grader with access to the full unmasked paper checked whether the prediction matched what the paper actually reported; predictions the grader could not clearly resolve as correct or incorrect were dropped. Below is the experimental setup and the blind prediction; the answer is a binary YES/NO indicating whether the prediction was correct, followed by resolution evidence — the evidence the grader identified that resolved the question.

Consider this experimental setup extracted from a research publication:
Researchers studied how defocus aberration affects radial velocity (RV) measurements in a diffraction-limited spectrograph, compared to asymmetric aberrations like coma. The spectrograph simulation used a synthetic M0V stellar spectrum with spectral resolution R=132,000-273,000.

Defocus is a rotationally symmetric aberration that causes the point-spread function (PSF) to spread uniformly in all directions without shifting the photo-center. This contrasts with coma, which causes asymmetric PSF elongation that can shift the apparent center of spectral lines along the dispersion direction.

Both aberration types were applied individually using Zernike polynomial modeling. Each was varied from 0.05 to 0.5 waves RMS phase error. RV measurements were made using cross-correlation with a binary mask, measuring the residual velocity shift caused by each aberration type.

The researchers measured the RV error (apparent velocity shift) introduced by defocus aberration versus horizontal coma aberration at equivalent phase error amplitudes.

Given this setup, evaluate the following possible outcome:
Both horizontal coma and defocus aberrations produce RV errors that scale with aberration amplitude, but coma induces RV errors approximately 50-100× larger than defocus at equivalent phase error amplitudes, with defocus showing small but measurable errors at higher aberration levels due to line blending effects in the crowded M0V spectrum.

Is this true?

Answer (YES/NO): NO